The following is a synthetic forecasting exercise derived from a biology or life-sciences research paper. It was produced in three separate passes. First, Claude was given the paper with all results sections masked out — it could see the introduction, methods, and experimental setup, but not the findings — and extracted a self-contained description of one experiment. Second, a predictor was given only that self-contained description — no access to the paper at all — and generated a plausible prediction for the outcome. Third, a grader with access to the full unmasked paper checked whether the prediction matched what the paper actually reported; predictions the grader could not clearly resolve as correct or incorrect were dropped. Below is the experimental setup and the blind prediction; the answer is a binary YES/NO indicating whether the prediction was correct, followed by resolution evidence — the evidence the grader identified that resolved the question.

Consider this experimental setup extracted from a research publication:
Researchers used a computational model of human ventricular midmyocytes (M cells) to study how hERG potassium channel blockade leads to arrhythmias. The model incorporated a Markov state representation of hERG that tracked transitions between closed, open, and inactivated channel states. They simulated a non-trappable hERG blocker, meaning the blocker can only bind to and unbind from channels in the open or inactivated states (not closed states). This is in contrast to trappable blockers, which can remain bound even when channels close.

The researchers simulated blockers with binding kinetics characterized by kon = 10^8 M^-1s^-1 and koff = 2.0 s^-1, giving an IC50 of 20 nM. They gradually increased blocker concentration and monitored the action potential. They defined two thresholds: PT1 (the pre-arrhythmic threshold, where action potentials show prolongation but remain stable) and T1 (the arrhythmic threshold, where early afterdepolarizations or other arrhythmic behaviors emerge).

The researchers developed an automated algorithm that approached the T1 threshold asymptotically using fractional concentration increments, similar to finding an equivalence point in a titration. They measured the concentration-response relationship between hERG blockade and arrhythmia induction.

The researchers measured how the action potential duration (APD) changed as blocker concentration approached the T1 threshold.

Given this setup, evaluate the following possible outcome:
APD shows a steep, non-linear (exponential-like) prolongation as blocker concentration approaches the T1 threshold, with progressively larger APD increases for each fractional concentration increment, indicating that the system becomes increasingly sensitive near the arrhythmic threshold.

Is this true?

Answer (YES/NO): YES